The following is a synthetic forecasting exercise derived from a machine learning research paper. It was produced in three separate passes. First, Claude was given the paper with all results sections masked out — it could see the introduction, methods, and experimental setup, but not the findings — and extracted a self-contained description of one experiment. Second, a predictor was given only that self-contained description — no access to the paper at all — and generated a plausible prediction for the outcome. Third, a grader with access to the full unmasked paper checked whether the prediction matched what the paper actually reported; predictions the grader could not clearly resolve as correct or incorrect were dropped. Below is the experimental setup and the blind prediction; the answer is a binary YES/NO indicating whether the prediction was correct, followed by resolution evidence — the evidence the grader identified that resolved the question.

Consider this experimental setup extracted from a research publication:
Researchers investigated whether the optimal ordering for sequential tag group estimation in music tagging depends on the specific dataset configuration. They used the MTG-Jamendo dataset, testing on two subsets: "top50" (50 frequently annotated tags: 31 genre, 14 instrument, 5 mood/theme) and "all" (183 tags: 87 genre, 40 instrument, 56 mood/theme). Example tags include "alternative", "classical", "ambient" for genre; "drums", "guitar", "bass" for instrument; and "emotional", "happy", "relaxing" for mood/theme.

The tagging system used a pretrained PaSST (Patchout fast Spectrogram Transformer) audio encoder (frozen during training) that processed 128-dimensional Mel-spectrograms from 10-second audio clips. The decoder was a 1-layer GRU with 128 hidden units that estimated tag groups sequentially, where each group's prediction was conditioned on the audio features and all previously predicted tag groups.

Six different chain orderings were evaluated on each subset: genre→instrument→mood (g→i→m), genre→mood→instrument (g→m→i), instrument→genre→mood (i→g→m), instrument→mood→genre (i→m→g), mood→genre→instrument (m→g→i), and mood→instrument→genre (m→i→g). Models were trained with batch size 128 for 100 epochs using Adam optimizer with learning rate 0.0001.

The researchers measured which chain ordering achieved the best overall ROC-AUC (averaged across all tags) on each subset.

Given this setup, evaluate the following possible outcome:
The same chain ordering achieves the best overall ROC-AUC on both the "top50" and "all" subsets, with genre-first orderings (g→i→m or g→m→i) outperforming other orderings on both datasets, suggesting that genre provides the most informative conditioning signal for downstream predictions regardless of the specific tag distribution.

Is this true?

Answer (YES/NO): NO